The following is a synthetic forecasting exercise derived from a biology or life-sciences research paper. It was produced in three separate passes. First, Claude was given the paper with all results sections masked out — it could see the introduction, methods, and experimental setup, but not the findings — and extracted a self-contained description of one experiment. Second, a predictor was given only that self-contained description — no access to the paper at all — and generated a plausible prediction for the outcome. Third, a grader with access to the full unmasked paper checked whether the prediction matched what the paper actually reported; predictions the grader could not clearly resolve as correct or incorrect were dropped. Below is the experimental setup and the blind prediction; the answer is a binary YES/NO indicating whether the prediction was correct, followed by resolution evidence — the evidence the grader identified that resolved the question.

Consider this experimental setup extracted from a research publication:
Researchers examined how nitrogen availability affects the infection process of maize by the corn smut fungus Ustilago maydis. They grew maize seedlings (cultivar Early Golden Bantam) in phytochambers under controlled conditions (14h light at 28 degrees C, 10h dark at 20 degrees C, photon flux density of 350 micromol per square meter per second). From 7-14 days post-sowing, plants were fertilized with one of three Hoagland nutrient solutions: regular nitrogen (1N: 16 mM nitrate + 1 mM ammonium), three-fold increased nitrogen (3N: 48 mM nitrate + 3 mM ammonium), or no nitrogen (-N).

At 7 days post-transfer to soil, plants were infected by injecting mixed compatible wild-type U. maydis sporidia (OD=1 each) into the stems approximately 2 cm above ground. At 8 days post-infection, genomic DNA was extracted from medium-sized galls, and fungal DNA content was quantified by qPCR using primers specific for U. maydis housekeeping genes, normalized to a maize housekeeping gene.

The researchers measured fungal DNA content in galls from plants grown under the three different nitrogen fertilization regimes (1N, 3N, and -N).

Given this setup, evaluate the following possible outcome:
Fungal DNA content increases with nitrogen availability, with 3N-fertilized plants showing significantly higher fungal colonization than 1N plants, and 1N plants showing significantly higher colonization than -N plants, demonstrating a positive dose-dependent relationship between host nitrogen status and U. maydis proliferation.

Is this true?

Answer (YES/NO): NO